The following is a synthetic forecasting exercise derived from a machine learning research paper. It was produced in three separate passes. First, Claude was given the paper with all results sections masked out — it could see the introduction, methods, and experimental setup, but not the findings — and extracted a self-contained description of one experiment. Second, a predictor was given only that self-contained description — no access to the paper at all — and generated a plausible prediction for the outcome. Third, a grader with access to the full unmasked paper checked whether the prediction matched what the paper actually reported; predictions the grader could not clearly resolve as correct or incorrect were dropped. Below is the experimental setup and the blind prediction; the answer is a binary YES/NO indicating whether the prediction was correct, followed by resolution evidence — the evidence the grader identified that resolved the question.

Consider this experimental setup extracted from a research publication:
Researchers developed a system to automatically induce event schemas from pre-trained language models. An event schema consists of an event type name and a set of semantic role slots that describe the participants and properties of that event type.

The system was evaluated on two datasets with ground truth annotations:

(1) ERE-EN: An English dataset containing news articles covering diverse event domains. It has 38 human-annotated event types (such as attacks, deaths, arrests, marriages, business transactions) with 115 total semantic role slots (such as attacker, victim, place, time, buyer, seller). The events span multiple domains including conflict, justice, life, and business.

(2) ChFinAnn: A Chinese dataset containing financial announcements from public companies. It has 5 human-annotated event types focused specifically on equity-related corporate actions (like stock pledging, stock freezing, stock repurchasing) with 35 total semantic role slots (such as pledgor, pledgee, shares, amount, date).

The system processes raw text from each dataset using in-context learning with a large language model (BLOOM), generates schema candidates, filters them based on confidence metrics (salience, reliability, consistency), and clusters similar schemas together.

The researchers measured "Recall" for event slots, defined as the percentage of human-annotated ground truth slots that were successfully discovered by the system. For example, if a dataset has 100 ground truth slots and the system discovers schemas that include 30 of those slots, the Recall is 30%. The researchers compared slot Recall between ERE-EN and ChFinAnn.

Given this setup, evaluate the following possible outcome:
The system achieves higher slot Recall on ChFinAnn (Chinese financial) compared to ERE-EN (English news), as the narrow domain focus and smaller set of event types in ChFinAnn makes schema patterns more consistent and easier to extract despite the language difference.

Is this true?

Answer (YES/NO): NO